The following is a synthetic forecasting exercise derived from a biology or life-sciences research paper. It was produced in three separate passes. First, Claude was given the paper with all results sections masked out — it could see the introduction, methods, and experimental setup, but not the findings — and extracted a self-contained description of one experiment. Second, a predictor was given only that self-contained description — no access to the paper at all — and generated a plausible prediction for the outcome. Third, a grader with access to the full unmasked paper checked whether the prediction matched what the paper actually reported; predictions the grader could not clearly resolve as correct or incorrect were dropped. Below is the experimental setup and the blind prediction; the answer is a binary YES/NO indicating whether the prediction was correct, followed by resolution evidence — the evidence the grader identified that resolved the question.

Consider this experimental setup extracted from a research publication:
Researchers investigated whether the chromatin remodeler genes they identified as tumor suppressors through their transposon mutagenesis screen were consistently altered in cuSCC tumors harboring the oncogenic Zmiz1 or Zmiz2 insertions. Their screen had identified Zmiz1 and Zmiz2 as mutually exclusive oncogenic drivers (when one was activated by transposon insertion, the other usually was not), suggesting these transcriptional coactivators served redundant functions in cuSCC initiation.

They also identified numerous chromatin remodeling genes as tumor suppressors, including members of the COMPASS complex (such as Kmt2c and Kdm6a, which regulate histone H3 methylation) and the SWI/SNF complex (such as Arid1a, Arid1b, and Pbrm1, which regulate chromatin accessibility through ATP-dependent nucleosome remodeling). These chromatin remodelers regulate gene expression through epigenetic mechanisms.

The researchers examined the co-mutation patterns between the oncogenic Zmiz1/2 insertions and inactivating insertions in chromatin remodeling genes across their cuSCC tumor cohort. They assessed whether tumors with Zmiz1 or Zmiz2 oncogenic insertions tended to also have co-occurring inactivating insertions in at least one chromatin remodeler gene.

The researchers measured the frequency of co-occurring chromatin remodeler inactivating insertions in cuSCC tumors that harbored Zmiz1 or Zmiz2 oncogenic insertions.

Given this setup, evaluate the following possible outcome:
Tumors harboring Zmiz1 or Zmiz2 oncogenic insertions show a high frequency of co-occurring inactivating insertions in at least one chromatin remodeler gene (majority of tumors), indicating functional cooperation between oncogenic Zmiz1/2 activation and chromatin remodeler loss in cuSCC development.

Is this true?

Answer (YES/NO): YES